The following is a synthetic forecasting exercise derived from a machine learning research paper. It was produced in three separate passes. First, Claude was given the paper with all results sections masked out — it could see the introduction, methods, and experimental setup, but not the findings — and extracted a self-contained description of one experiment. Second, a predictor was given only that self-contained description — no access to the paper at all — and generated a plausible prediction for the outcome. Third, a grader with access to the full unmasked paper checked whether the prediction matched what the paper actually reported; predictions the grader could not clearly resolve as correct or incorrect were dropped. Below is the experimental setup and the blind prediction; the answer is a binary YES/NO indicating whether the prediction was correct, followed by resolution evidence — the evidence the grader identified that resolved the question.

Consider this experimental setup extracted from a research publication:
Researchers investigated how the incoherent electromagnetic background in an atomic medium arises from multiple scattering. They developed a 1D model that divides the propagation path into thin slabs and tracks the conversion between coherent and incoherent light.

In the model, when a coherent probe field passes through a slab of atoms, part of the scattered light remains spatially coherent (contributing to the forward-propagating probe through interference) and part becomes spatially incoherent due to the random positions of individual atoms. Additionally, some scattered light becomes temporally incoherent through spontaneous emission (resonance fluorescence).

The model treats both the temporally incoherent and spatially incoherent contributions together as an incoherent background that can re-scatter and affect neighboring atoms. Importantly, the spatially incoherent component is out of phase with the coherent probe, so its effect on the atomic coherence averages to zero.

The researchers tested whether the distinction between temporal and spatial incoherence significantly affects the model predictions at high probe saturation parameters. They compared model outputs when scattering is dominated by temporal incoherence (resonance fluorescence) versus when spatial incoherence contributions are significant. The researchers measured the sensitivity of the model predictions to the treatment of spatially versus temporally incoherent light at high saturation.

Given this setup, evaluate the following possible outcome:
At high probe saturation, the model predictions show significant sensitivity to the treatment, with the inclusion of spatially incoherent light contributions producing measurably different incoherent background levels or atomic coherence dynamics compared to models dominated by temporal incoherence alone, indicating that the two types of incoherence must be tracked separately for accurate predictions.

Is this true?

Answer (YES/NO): NO